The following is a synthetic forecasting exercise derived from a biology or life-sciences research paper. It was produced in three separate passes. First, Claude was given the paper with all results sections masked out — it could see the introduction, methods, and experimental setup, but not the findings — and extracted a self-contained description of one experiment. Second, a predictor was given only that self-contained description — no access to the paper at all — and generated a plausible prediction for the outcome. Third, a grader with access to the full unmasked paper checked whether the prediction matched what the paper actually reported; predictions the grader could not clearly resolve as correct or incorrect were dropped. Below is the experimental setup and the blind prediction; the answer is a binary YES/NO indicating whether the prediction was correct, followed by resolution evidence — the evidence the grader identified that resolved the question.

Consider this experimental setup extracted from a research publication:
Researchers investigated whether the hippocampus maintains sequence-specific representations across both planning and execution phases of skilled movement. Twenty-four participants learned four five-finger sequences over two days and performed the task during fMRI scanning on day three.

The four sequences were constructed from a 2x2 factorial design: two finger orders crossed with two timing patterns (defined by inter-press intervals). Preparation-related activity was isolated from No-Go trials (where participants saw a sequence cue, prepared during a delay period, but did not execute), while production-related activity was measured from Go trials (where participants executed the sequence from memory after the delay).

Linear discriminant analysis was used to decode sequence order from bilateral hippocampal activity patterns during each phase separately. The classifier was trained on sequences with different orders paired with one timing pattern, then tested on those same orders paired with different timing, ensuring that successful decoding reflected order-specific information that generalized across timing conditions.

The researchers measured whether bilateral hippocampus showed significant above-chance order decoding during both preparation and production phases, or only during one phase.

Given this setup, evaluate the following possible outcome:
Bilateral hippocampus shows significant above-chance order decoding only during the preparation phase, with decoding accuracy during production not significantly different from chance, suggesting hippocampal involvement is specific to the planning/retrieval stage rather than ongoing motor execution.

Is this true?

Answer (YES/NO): NO